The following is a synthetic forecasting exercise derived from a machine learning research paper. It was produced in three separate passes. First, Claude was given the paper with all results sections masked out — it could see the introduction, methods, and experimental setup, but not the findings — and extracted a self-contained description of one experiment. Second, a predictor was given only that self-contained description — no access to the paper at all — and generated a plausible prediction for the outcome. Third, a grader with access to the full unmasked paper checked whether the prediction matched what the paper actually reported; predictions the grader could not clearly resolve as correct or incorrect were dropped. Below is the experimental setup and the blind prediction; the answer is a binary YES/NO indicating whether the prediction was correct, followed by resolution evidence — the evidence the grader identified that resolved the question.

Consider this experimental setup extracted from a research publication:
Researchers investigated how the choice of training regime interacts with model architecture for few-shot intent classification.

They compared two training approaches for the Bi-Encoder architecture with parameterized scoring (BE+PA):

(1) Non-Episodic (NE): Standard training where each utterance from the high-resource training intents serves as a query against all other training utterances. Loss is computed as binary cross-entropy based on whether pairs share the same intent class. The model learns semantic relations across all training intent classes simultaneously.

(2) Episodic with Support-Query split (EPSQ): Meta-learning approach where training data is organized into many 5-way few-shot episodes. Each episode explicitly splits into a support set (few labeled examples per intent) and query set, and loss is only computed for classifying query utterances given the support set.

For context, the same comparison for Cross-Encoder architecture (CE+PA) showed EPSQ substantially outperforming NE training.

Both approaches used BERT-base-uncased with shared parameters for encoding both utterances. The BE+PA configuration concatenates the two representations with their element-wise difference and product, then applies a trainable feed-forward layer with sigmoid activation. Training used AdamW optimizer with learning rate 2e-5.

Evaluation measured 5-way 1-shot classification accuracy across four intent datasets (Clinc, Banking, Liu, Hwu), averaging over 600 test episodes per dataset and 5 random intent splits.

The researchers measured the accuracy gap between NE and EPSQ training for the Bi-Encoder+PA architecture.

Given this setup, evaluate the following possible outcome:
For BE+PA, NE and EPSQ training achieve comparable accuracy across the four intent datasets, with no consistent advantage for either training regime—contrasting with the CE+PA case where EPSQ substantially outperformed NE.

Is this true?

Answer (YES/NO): NO